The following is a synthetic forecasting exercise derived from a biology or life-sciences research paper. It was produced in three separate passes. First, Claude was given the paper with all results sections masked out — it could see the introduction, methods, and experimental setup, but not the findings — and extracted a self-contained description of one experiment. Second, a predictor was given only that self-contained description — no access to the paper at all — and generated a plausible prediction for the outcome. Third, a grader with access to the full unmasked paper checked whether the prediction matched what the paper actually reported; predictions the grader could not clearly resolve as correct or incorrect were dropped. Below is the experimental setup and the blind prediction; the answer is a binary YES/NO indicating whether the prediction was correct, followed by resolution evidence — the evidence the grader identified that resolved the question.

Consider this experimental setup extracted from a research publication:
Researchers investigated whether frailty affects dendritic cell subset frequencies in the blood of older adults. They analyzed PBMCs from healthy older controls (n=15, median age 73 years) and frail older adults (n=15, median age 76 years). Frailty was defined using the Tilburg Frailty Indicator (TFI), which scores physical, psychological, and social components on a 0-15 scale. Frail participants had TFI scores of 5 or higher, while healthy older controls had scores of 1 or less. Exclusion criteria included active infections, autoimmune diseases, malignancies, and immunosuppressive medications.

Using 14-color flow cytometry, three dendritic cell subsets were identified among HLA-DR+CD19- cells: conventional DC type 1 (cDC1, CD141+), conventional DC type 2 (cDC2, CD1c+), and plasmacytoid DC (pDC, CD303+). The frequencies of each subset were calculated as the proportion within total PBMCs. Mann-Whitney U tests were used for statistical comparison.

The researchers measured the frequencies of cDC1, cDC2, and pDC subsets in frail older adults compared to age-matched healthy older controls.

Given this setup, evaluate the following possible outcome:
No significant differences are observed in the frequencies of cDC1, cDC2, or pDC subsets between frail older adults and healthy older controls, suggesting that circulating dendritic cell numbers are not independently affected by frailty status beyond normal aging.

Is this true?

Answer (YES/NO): YES